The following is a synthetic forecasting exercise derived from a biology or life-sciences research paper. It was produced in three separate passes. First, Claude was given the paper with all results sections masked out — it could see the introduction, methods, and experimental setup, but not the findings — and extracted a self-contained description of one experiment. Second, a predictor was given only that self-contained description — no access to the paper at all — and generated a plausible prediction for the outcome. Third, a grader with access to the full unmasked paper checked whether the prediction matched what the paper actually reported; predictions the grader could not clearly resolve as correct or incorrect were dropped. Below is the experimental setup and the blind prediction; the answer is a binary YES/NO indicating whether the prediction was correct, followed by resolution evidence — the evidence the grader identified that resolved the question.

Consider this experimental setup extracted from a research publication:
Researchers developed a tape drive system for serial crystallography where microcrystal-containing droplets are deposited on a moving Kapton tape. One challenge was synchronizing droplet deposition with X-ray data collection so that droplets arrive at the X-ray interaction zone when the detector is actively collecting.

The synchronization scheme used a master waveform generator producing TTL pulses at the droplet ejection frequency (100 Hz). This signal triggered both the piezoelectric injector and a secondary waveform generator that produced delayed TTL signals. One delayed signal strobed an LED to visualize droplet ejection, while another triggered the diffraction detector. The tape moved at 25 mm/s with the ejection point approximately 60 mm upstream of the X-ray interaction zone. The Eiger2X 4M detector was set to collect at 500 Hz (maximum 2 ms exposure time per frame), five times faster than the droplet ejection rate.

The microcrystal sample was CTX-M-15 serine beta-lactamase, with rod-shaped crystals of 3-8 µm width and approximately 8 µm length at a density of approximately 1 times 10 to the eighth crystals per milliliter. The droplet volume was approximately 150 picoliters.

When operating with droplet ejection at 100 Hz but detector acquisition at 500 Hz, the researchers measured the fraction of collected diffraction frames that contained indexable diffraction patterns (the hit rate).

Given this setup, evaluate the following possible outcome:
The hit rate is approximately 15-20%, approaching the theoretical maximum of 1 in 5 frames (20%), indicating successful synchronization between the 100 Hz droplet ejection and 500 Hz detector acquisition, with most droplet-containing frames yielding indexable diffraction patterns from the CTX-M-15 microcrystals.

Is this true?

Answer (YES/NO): NO